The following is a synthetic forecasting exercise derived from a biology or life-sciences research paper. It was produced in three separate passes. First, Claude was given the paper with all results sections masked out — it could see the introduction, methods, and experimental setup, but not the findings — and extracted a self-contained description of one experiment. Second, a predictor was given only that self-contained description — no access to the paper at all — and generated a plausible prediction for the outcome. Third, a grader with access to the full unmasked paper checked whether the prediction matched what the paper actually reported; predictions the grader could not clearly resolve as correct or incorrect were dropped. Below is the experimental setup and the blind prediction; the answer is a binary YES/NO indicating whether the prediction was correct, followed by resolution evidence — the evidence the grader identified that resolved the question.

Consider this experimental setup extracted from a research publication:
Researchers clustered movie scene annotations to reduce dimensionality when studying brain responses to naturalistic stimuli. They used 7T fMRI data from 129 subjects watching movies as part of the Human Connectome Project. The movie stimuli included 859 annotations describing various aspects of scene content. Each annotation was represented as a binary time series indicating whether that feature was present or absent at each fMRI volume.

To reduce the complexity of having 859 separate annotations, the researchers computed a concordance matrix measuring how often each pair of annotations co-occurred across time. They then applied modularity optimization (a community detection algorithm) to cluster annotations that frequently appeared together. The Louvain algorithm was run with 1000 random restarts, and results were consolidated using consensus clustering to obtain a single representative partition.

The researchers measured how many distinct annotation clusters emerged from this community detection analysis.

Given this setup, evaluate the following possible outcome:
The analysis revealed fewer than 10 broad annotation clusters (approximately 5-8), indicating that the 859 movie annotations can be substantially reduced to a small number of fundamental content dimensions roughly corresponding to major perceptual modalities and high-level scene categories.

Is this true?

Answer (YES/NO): NO